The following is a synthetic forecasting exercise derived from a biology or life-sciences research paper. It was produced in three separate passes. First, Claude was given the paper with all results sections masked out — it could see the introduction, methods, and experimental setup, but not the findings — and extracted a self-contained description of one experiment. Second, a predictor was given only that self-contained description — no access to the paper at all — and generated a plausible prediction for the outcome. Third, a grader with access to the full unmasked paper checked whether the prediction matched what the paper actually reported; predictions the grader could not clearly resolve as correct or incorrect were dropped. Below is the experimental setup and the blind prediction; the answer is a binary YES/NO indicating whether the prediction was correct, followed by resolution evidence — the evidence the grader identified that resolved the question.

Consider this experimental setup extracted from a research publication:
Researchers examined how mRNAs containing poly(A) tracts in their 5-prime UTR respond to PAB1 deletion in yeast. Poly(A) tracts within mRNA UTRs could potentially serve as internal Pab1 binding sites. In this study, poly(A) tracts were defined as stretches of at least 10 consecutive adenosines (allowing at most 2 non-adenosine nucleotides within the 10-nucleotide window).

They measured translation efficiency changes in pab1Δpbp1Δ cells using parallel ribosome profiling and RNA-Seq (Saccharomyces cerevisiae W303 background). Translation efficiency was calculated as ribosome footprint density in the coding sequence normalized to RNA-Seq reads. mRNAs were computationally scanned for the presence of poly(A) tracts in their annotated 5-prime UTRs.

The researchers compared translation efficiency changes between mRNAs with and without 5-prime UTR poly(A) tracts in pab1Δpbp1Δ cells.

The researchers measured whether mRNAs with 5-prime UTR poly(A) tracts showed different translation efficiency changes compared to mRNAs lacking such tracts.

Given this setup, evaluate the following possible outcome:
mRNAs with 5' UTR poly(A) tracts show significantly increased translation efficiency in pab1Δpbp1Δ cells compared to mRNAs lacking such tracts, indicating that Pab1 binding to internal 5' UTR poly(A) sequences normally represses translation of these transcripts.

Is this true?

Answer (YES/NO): NO